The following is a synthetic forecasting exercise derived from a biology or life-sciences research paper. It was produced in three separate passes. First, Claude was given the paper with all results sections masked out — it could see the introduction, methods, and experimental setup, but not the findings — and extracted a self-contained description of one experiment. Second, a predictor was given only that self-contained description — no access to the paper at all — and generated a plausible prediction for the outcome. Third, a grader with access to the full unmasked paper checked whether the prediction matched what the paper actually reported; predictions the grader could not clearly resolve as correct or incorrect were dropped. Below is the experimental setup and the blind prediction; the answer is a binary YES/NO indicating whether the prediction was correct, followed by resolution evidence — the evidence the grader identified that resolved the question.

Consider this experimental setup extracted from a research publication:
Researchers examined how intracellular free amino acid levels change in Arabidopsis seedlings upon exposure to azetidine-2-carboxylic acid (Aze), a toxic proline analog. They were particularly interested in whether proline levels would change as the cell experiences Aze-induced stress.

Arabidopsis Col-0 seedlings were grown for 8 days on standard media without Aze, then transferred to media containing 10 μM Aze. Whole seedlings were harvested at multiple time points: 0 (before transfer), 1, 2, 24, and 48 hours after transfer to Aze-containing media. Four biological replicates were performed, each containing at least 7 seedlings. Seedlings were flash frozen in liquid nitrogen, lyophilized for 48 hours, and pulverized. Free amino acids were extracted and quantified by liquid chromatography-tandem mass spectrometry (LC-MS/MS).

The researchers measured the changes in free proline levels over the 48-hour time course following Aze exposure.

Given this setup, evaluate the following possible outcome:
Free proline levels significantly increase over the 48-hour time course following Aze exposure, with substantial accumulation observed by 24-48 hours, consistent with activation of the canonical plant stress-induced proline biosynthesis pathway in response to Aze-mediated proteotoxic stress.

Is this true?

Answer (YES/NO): NO